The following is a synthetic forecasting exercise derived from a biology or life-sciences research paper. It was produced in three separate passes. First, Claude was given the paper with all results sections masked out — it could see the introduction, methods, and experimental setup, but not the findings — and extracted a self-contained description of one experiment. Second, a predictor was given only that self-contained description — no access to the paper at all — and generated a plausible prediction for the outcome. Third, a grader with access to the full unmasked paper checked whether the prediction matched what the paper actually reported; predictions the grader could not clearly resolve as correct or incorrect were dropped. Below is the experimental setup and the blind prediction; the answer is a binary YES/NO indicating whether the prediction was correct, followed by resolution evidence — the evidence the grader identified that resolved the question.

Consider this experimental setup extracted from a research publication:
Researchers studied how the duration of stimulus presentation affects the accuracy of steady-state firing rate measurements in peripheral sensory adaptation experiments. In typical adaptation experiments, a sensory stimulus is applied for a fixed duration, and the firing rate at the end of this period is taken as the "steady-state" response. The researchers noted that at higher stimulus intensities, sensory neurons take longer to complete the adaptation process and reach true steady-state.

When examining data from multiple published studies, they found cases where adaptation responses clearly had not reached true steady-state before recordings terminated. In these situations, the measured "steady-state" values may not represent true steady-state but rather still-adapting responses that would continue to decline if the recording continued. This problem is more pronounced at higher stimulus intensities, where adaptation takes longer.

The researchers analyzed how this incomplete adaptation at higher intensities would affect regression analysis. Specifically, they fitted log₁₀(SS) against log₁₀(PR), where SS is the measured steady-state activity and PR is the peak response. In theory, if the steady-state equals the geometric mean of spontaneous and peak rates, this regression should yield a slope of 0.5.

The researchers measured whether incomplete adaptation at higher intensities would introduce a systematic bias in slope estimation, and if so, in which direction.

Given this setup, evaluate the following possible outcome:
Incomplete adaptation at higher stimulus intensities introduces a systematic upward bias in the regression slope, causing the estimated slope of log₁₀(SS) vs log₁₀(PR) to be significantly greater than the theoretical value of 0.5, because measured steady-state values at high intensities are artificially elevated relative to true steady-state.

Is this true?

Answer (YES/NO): YES